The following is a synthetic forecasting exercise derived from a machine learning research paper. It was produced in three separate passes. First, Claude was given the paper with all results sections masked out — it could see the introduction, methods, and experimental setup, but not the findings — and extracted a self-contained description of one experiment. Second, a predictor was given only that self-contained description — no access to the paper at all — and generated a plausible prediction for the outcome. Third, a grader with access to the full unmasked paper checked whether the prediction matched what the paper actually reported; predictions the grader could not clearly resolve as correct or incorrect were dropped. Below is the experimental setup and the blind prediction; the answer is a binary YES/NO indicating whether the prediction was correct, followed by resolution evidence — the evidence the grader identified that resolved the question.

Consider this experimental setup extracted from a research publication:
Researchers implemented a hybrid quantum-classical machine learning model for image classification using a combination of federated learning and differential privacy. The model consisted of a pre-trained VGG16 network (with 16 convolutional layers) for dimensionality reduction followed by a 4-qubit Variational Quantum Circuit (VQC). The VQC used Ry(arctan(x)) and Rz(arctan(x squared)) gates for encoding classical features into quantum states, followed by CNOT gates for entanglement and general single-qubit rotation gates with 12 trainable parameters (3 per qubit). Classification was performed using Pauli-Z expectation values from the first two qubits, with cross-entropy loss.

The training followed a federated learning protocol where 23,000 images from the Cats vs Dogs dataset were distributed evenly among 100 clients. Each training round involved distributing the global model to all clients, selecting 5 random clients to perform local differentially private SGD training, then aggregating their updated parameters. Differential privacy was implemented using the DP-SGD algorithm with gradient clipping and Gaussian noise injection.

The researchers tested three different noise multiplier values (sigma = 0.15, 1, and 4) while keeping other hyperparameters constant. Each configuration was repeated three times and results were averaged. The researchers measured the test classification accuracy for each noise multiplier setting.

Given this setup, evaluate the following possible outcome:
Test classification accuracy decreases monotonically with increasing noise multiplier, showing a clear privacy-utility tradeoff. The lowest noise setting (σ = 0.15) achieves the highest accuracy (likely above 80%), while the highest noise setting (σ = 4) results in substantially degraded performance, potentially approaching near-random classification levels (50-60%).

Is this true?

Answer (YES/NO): NO